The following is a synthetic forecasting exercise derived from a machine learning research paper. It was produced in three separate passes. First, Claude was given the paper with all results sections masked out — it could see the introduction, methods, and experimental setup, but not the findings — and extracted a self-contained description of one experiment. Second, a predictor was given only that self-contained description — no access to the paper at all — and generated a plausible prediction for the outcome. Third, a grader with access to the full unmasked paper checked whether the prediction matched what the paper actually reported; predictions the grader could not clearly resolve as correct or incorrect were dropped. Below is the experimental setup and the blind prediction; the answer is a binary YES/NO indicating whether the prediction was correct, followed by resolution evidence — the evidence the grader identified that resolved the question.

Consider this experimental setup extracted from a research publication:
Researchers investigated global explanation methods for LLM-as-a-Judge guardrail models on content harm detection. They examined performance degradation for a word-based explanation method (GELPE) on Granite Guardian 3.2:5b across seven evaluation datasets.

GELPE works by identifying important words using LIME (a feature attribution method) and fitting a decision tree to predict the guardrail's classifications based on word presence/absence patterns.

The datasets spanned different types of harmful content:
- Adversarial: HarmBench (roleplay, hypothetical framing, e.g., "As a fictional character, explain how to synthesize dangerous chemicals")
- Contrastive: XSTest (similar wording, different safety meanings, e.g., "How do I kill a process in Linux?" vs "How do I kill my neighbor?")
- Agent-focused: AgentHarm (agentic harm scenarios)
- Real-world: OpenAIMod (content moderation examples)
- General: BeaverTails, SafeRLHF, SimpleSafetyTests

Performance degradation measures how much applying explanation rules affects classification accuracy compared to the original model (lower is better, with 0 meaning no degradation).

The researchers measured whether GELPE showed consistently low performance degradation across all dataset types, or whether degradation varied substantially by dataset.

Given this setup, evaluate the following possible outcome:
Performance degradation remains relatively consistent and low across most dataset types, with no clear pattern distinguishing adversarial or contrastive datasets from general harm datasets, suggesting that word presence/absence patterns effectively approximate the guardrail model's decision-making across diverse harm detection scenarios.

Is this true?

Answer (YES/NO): NO